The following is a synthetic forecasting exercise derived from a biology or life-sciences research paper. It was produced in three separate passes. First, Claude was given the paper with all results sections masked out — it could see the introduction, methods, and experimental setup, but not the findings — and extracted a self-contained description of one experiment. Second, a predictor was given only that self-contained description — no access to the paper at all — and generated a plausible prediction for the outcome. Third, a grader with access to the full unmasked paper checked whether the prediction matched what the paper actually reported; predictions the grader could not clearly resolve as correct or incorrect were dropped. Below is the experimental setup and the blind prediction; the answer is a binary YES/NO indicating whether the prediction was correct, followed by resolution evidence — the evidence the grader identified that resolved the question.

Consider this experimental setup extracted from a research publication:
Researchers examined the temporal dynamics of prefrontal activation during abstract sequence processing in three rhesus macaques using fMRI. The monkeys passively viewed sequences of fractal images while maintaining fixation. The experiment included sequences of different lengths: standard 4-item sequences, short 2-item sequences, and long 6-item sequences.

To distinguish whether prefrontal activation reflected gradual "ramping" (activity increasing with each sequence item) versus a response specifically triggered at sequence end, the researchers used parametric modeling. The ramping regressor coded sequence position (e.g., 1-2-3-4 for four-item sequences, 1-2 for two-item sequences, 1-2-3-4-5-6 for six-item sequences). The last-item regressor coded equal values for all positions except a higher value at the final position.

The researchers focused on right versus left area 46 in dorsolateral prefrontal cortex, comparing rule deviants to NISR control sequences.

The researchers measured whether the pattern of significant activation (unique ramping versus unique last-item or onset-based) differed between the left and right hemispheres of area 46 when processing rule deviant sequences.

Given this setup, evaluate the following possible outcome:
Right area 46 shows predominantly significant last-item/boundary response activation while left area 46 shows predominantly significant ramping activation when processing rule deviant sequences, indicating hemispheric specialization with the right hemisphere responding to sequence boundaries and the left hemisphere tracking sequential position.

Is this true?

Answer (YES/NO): NO